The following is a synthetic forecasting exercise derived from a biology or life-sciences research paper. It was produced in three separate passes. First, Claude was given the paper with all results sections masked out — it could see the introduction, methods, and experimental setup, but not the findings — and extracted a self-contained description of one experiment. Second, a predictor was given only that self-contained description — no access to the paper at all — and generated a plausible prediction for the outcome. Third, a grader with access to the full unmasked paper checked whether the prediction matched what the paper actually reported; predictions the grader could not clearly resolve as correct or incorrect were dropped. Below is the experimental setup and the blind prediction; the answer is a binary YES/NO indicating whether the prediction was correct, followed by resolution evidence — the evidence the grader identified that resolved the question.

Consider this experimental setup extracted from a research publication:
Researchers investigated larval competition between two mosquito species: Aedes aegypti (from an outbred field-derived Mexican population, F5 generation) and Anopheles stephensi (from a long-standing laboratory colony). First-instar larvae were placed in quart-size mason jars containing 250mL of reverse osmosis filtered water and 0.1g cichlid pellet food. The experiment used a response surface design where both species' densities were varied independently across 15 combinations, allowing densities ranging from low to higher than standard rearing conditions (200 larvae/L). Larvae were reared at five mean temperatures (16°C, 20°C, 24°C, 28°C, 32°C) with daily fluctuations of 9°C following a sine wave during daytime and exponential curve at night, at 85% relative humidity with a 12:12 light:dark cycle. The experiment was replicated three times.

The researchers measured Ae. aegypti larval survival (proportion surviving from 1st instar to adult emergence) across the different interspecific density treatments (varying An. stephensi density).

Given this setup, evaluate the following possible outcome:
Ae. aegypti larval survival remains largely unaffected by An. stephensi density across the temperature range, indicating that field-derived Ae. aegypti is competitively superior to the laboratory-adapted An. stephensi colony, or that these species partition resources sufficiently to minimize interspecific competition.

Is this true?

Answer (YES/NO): YES